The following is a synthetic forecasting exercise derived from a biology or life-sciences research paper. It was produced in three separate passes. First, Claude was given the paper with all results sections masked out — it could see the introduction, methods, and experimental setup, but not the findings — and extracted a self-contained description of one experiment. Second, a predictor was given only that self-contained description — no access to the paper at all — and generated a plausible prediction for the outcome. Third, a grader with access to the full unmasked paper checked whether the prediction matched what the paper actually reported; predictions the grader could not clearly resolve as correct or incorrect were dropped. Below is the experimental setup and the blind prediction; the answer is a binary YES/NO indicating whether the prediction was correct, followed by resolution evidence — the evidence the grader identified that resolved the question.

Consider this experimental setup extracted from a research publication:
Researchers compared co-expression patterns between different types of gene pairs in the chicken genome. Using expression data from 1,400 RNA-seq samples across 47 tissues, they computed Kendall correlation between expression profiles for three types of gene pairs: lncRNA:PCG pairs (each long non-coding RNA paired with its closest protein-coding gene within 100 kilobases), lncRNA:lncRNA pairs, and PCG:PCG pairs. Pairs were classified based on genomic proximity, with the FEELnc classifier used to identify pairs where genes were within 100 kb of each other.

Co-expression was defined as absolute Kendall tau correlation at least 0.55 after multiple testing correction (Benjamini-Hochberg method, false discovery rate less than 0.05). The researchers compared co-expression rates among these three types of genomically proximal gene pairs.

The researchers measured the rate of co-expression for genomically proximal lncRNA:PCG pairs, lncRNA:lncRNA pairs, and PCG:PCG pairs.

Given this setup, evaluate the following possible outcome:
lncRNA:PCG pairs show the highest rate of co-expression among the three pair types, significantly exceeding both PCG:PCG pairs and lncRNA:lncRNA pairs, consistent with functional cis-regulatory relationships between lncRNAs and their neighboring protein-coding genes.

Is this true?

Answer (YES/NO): NO